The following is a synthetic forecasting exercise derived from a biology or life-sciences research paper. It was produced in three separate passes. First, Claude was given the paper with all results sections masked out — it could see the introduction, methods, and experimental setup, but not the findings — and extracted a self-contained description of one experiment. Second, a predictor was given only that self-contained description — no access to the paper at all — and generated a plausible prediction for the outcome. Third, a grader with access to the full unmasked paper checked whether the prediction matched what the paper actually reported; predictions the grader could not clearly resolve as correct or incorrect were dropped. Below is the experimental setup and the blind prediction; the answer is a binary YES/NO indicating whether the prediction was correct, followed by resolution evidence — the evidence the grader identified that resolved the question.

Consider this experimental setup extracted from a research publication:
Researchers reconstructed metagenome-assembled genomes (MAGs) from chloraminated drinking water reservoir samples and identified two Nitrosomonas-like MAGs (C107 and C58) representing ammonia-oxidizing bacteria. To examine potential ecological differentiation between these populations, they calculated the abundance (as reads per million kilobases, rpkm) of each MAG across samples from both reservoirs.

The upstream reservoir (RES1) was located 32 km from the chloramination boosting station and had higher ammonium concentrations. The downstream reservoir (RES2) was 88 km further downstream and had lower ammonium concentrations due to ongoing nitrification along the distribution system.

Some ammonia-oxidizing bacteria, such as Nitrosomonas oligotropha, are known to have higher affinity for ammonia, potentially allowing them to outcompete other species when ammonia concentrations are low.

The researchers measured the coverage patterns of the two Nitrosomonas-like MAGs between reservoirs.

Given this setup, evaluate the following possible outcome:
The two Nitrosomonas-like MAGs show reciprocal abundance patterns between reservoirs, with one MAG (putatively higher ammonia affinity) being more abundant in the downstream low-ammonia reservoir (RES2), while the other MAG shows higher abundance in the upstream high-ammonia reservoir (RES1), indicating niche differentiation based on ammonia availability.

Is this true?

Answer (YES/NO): YES